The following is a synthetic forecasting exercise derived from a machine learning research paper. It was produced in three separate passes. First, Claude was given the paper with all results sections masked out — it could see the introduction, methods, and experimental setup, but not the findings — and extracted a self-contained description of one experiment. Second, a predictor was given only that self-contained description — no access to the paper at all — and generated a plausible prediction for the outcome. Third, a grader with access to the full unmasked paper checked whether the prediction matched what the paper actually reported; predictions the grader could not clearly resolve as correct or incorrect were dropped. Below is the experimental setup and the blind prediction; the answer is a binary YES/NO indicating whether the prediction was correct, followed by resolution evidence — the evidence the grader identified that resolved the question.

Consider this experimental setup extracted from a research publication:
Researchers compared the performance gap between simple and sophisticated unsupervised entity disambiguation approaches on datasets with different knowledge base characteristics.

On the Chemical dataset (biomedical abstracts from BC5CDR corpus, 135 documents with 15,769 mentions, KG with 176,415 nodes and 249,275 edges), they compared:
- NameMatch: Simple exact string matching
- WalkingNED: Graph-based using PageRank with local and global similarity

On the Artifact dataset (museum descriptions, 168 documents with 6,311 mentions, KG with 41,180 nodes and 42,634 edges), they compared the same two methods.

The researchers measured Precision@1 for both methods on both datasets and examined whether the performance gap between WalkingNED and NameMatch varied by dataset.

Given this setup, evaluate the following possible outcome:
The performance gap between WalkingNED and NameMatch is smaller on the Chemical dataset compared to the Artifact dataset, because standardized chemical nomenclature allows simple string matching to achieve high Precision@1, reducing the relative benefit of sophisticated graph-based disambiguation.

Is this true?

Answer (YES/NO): NO